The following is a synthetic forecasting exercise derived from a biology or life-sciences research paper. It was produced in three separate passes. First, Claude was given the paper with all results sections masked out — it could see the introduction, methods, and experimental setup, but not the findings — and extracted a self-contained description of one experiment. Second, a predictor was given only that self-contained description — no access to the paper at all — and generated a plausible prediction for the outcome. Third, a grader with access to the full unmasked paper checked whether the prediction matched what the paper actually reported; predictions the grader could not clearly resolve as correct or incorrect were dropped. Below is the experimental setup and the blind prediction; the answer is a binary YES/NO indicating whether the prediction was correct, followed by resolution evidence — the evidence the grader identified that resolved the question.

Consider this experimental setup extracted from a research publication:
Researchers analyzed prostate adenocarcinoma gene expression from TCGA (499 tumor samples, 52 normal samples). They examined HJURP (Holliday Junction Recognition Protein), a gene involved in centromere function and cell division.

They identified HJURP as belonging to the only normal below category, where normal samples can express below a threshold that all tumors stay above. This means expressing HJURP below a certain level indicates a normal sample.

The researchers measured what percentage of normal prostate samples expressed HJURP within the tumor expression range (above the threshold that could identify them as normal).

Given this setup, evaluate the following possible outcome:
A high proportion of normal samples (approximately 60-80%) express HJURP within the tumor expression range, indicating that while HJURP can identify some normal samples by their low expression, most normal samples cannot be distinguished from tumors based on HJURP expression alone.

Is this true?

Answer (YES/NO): NO